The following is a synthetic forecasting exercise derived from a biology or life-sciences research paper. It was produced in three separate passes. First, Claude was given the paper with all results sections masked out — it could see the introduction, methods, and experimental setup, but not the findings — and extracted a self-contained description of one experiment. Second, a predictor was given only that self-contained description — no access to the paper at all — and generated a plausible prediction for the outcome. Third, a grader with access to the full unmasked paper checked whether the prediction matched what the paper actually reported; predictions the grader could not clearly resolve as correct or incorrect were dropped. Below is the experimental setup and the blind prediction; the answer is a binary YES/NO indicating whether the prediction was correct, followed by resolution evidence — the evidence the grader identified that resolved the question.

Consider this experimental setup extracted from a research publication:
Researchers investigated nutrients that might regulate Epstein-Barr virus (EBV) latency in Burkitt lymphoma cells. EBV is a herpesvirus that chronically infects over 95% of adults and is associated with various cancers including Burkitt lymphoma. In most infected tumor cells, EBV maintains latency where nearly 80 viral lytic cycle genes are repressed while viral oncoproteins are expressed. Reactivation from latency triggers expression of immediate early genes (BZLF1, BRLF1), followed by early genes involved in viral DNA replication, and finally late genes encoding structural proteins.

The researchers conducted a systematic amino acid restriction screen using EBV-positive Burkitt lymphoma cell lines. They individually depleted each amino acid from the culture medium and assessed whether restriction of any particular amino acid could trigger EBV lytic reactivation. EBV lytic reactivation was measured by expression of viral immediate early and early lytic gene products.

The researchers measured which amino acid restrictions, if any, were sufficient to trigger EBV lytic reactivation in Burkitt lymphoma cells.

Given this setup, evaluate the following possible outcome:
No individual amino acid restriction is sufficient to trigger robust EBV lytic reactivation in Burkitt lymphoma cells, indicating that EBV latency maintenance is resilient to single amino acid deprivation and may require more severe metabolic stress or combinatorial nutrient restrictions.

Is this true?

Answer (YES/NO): NO